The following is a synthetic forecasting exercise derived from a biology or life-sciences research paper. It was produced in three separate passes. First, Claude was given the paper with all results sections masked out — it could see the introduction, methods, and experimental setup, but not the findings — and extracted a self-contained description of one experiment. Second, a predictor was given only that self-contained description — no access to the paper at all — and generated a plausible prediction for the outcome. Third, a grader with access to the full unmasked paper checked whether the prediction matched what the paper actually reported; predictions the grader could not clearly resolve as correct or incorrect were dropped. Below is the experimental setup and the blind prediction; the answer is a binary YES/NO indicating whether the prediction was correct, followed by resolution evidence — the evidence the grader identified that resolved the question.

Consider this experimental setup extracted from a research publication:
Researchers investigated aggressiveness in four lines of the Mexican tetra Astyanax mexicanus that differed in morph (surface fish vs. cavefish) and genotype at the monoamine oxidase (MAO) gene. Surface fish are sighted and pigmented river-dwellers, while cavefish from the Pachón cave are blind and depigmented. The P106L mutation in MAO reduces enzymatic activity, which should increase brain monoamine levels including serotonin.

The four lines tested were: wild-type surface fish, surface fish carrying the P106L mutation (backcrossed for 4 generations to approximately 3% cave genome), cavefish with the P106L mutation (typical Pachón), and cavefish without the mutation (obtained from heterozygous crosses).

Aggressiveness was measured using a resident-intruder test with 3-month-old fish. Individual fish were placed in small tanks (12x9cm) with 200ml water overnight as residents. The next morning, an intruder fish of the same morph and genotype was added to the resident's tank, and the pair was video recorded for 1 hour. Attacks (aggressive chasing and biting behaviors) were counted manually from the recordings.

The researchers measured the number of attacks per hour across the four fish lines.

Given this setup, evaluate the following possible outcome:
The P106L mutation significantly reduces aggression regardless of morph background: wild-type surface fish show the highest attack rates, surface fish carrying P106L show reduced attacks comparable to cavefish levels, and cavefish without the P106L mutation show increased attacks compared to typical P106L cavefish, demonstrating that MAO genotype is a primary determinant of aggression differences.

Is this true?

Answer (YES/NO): NO